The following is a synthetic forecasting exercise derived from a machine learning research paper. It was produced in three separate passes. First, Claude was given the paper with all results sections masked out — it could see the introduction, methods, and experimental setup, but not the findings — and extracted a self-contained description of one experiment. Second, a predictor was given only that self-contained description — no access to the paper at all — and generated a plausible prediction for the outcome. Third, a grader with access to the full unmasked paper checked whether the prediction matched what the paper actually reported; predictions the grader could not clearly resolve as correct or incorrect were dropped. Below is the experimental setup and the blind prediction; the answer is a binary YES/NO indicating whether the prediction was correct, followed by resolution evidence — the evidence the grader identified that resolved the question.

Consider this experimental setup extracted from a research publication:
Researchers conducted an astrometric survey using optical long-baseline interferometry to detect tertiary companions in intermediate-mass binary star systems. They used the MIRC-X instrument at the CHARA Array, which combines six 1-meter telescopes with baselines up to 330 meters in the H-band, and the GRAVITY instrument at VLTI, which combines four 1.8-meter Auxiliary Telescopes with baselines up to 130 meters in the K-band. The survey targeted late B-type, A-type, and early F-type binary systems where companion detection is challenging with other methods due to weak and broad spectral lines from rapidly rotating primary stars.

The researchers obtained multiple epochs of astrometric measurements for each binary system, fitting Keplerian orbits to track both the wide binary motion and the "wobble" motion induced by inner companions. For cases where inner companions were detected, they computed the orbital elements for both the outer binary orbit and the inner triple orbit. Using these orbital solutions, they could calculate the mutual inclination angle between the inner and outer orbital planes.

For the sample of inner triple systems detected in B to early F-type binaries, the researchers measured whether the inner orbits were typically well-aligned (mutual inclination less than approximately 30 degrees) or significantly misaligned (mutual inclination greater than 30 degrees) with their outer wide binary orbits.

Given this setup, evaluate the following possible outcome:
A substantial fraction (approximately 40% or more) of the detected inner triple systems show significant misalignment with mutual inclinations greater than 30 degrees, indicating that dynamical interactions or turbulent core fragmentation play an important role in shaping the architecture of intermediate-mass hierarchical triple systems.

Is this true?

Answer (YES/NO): YES